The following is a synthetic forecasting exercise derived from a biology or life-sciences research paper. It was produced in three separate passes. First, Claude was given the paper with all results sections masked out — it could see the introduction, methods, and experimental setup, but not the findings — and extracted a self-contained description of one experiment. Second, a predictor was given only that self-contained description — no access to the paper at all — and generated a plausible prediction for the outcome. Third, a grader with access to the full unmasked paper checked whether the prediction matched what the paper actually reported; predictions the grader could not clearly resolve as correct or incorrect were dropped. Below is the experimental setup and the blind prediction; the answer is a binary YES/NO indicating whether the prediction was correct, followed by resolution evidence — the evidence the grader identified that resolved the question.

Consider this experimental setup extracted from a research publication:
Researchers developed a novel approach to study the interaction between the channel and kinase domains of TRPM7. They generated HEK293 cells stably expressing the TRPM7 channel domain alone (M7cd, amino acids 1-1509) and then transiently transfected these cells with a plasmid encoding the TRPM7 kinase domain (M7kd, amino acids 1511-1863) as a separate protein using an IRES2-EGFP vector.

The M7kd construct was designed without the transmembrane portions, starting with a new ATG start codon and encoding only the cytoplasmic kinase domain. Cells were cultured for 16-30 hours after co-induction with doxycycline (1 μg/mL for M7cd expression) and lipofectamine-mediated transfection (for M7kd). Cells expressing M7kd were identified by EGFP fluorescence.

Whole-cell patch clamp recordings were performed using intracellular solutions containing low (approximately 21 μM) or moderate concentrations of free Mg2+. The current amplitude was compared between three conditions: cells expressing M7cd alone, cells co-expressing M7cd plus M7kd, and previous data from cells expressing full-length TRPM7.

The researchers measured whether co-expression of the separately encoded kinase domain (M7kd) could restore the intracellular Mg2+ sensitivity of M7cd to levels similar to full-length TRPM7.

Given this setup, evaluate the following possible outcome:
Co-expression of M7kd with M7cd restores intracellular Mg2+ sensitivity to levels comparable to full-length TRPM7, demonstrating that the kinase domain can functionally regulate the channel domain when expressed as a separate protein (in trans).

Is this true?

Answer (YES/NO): YES